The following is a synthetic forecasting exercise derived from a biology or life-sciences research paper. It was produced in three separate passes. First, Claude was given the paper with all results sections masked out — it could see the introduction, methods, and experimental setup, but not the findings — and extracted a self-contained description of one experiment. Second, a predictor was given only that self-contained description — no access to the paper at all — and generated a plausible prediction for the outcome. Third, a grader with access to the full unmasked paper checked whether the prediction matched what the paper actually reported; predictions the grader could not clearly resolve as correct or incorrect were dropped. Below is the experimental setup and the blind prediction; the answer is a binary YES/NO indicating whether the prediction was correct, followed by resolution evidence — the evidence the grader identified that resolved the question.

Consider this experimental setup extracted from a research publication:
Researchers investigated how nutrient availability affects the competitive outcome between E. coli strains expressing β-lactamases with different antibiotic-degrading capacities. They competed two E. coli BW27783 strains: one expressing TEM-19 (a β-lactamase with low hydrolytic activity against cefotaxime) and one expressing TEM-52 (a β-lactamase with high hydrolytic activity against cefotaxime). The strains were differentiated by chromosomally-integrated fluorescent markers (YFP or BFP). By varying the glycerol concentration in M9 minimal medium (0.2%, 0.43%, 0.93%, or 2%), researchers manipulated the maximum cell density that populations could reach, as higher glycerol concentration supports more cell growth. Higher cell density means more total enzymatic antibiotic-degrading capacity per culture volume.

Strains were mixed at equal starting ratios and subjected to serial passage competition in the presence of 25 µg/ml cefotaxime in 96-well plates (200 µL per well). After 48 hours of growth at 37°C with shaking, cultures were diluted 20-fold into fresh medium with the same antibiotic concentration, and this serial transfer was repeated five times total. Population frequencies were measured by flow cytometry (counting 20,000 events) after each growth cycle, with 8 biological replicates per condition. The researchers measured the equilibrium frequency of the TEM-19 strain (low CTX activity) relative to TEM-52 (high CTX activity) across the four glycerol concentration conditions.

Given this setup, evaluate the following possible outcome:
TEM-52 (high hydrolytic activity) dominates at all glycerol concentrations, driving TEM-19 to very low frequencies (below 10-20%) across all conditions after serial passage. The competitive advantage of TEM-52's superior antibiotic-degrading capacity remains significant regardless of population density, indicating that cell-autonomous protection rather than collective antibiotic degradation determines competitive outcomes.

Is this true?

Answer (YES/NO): NO